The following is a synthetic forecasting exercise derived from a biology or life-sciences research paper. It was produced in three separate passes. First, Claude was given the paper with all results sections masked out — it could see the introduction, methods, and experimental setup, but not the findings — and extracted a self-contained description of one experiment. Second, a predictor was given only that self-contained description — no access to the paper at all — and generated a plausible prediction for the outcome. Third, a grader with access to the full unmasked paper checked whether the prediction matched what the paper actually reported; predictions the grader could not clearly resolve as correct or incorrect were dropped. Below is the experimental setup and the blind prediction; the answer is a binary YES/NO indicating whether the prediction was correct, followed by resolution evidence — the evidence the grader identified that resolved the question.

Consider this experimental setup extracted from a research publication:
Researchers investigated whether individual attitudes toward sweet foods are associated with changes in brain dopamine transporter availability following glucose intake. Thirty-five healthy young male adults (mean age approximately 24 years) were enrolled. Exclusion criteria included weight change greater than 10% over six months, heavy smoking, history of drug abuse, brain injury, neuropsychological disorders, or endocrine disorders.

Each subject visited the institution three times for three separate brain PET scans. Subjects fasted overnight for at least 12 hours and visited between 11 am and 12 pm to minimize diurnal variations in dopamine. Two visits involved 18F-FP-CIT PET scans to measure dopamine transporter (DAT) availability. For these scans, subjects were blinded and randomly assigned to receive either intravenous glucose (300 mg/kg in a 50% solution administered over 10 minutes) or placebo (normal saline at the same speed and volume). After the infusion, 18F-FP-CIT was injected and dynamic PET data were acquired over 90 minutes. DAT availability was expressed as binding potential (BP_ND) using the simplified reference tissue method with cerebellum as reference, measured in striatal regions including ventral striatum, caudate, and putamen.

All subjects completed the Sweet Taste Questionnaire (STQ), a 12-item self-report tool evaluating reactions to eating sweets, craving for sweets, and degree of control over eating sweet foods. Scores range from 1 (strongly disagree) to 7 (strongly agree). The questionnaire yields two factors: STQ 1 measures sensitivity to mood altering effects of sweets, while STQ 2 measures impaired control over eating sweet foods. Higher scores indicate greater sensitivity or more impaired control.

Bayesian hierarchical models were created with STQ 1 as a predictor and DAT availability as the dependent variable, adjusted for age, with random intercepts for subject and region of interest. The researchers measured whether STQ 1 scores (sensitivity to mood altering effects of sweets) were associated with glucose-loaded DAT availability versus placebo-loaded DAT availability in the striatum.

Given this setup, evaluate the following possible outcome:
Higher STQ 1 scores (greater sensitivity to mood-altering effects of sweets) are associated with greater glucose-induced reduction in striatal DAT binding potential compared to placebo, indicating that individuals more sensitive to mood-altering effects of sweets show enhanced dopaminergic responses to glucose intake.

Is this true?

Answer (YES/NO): NO